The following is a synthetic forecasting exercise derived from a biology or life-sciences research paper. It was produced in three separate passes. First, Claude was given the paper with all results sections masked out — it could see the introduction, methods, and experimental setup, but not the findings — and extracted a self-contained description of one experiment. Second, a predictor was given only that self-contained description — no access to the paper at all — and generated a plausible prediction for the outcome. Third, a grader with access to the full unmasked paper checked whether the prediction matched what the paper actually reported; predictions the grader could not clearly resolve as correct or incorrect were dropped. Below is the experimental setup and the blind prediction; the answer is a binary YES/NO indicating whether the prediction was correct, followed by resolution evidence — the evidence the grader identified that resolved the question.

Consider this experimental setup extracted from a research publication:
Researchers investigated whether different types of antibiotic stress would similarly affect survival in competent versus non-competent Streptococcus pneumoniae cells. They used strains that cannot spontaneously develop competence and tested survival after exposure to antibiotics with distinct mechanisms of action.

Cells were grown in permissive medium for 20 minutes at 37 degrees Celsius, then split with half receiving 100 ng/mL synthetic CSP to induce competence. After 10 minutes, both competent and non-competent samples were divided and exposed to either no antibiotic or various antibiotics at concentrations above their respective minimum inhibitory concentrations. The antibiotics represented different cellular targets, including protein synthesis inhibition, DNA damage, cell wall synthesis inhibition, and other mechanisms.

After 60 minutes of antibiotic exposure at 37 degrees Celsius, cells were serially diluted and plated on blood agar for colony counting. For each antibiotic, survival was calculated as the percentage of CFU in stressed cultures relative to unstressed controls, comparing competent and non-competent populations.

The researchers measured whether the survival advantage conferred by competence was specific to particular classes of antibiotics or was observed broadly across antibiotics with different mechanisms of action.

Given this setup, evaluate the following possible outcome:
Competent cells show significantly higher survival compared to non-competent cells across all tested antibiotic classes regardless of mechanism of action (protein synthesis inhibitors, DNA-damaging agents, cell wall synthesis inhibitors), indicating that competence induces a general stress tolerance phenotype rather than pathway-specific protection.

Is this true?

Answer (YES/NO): NO